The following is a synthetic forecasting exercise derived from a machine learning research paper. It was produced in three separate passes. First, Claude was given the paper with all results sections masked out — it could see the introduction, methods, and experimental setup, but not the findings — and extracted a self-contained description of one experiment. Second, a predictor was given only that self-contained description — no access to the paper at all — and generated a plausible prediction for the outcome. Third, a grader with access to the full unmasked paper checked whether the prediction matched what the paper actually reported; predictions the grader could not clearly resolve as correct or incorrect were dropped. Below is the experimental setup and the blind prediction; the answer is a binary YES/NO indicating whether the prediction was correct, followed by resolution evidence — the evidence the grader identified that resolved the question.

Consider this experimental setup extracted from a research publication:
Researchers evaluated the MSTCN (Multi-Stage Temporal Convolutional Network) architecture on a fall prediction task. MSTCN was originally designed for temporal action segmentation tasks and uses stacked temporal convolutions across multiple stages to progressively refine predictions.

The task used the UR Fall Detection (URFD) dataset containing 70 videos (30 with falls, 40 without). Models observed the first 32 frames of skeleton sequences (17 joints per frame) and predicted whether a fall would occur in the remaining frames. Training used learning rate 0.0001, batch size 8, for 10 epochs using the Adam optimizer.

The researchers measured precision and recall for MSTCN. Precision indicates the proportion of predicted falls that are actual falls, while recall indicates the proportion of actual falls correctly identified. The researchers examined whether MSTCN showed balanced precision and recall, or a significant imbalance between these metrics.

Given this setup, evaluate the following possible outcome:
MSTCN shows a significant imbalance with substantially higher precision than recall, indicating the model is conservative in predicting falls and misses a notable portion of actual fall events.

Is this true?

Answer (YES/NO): YES